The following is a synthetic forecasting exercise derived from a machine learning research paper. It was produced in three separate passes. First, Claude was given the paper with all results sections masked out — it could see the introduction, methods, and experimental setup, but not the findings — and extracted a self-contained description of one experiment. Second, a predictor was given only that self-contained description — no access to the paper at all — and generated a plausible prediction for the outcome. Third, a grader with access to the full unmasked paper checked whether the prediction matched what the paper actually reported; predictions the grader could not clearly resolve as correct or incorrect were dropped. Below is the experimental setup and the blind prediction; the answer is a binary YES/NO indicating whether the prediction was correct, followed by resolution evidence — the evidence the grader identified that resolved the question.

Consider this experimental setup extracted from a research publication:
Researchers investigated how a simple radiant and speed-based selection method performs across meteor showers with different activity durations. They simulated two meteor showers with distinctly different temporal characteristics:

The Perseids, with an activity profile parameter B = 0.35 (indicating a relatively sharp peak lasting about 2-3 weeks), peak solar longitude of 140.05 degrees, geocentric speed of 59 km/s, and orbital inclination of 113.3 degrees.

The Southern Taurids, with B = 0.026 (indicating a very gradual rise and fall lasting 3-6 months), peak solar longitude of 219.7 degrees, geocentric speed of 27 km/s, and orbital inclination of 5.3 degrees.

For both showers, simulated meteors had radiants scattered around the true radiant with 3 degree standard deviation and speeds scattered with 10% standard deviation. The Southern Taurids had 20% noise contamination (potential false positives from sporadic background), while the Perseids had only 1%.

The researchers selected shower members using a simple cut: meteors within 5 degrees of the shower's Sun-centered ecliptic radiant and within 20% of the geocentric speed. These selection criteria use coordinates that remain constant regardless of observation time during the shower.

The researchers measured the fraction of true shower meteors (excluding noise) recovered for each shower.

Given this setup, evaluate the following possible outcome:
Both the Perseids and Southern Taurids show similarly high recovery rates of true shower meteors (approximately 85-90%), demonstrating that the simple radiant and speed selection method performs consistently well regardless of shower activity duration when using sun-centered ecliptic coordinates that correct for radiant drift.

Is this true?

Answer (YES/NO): YES